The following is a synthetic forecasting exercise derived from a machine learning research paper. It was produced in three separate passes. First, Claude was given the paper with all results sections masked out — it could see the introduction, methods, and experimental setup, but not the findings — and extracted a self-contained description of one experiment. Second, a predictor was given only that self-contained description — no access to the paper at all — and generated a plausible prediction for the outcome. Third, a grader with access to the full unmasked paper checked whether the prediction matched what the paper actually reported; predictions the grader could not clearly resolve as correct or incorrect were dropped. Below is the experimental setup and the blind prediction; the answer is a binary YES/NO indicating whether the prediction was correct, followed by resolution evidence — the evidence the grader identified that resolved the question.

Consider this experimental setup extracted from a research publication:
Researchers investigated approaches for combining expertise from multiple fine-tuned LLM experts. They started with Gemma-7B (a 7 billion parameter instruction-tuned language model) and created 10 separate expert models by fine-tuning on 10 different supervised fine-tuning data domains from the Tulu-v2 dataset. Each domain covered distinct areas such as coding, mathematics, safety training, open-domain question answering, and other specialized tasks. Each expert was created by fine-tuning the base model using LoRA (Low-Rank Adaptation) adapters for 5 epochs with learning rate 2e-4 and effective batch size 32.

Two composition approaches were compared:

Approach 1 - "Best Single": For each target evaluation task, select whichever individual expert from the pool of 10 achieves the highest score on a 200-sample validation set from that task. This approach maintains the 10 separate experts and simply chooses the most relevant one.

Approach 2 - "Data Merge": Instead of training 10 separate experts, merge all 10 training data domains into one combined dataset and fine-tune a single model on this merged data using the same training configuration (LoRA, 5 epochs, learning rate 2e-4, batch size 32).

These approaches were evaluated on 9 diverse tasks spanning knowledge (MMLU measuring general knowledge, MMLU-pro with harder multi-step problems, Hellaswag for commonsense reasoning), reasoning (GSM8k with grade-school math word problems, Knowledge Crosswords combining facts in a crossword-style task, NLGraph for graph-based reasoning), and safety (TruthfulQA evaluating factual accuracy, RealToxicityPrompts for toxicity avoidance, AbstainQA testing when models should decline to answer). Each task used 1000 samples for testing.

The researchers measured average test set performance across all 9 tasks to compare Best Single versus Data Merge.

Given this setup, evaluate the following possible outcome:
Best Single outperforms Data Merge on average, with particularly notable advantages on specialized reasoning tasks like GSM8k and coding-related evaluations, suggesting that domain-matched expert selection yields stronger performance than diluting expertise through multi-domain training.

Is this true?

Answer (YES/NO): NO